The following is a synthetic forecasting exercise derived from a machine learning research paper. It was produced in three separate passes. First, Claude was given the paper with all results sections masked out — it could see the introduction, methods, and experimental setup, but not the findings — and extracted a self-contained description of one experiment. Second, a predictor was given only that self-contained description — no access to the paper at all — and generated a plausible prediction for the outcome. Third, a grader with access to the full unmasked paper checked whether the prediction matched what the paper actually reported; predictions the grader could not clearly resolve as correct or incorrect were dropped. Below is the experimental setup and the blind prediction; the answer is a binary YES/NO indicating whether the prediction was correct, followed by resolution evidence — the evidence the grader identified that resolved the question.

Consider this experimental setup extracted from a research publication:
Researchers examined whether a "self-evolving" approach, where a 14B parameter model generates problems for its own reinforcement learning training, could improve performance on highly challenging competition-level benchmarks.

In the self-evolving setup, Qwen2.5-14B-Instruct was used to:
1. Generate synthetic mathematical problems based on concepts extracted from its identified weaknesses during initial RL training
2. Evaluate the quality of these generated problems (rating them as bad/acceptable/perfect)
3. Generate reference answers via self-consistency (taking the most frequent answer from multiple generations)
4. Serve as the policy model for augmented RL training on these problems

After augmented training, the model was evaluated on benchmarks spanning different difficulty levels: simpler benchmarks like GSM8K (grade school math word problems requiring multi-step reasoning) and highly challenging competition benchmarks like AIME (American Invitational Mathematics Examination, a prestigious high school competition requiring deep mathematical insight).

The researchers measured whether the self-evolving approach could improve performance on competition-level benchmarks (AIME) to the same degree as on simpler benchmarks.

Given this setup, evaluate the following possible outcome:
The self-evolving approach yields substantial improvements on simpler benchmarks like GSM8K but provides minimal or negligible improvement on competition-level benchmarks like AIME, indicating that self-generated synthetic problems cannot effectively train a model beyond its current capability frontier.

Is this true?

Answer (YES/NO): NO